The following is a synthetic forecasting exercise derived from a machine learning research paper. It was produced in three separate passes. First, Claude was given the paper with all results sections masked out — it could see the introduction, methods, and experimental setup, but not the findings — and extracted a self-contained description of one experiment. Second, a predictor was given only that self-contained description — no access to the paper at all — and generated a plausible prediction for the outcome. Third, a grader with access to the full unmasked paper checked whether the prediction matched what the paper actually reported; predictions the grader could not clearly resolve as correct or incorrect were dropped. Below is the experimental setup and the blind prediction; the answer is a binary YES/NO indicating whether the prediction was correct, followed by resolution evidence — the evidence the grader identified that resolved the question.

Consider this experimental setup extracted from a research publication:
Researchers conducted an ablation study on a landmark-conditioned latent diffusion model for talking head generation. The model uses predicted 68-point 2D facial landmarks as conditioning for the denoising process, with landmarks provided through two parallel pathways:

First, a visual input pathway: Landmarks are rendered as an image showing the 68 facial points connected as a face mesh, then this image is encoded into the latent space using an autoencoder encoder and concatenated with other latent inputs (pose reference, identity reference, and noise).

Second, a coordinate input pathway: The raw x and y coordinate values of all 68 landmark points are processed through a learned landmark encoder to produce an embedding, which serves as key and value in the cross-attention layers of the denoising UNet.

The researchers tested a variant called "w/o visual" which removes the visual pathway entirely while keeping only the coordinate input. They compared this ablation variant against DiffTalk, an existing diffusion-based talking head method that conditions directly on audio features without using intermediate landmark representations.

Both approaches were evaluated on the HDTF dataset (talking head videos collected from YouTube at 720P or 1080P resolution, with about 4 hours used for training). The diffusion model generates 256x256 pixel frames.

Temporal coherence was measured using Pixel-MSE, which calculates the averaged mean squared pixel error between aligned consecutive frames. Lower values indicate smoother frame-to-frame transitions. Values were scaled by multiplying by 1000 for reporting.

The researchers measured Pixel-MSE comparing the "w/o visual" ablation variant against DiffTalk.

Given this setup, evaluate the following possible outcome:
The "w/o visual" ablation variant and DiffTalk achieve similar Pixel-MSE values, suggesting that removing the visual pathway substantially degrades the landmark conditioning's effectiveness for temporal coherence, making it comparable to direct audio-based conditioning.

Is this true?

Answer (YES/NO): NO